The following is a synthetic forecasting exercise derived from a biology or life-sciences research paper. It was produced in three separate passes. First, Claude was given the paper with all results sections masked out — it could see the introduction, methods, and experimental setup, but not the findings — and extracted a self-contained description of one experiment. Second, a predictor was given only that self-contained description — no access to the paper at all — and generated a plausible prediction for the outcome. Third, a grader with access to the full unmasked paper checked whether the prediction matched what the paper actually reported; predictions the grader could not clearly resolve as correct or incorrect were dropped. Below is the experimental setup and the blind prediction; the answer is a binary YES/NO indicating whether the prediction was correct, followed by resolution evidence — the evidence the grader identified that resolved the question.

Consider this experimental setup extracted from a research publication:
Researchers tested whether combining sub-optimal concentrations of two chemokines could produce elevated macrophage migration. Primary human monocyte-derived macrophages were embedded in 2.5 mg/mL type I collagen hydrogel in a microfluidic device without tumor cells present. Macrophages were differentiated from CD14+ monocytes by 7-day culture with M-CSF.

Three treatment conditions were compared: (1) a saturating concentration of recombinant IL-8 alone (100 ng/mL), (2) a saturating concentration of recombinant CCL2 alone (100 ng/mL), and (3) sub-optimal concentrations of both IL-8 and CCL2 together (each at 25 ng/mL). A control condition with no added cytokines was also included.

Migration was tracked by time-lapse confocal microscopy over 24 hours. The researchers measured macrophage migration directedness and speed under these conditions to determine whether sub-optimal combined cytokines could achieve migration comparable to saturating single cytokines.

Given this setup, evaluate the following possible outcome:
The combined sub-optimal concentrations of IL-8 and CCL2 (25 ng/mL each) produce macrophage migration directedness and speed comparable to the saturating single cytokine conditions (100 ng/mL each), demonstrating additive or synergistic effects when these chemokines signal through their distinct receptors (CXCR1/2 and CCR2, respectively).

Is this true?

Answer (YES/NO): YES